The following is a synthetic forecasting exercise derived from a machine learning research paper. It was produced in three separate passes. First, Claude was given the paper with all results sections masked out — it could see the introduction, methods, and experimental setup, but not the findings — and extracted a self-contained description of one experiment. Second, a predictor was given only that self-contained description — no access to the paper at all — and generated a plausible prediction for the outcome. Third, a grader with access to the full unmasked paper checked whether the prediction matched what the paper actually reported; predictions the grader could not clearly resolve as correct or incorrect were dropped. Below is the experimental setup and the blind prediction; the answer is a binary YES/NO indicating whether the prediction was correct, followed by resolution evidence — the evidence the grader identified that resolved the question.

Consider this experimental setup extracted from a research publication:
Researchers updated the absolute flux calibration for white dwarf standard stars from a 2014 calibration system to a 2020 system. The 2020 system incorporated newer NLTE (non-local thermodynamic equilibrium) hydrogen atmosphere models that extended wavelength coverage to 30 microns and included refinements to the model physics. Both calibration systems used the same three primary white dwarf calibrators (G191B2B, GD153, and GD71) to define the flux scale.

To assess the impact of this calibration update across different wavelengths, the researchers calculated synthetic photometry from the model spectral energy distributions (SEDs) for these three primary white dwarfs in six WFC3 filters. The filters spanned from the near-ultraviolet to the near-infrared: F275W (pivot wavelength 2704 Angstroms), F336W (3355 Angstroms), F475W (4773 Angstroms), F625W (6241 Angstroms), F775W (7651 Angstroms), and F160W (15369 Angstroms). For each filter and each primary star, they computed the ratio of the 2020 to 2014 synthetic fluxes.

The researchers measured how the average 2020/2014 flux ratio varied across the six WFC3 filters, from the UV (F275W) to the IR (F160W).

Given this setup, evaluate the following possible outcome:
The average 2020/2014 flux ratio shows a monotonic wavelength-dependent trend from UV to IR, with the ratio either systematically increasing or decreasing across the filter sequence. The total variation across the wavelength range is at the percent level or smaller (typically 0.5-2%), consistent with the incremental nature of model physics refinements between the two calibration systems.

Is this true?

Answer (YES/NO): YES